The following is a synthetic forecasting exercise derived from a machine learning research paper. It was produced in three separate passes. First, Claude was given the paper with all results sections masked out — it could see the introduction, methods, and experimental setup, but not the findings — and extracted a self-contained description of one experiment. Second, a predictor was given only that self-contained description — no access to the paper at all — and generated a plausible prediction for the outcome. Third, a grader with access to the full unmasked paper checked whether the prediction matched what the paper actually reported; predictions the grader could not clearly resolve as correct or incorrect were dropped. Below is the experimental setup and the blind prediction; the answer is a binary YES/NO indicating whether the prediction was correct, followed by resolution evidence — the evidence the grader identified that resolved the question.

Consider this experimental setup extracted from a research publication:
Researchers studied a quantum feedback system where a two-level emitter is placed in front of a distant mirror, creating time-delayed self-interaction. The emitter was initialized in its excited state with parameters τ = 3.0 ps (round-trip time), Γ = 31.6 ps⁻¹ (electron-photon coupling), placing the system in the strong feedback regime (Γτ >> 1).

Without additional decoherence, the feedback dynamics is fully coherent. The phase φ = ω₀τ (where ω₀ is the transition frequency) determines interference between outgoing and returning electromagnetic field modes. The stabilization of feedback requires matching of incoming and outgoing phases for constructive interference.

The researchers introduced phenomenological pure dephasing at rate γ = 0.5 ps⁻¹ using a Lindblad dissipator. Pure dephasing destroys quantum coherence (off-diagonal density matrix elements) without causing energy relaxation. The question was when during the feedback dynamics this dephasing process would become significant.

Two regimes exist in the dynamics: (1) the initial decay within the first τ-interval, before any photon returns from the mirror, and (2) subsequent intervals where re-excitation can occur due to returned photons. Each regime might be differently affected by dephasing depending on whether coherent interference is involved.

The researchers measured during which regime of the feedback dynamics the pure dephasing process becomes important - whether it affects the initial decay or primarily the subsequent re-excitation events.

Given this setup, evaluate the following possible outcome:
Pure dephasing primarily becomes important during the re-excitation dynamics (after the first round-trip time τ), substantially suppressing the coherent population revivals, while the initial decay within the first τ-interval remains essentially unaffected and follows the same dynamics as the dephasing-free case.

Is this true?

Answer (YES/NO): YES